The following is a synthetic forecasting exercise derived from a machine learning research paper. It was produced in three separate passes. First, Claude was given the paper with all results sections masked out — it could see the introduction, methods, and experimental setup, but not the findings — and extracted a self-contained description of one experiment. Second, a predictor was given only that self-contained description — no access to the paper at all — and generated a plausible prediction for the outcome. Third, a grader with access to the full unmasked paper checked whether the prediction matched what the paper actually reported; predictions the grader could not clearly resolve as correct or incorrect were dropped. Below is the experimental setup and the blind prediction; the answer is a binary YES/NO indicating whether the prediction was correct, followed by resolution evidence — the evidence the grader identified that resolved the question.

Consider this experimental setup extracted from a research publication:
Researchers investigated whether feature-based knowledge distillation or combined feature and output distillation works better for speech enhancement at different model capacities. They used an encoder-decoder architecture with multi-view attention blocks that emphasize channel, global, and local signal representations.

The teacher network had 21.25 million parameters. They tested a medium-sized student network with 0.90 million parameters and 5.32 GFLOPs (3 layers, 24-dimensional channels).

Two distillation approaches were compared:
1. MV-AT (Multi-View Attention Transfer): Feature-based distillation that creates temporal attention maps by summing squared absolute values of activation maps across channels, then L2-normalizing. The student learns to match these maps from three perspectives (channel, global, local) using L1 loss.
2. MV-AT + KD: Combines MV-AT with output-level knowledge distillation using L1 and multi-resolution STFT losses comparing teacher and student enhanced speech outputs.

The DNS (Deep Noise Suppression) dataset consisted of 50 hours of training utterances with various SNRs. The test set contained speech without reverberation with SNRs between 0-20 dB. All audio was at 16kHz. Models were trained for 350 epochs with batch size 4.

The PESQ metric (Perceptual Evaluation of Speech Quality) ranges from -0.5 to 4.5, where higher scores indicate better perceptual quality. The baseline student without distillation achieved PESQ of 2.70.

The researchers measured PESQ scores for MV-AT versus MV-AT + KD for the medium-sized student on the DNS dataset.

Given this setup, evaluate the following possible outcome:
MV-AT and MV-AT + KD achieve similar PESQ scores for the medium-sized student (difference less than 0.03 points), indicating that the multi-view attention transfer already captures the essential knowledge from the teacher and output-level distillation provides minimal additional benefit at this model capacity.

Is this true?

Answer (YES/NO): NO